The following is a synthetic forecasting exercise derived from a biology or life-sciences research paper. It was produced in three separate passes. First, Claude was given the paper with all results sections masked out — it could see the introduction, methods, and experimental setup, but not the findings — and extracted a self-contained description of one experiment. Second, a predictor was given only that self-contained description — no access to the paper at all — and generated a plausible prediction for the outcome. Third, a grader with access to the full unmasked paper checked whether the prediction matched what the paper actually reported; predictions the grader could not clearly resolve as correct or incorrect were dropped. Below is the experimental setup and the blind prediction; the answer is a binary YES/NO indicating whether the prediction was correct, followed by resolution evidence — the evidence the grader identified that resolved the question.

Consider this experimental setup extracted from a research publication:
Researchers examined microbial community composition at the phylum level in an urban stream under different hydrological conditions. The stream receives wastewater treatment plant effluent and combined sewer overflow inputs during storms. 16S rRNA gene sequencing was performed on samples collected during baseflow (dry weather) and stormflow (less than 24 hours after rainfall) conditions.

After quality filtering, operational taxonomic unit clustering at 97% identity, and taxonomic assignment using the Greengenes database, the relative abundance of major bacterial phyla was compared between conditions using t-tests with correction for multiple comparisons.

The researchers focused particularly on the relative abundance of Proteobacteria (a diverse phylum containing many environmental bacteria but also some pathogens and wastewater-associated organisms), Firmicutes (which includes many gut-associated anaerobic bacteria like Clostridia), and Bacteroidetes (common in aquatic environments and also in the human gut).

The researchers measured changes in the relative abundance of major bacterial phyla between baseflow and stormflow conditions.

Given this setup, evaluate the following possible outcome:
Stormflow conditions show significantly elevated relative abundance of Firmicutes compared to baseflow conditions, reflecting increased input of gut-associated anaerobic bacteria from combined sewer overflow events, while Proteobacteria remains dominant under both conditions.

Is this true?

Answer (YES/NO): NO